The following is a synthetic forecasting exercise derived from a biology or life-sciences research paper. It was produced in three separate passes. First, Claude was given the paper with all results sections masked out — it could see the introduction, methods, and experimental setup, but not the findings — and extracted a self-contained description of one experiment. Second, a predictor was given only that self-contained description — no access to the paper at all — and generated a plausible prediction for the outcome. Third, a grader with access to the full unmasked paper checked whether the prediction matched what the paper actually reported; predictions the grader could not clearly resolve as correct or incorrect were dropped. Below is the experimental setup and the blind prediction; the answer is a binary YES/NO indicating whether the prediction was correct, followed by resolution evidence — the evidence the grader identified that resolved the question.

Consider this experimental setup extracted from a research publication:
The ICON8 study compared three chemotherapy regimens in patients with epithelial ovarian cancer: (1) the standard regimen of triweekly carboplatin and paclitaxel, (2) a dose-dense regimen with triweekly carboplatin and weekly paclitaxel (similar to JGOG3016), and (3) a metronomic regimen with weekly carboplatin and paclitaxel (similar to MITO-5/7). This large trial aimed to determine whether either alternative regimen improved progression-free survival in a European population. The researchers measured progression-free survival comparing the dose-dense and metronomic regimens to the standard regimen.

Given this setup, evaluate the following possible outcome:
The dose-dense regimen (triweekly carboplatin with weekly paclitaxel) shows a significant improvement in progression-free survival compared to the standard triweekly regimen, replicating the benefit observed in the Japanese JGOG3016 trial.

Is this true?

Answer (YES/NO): NO